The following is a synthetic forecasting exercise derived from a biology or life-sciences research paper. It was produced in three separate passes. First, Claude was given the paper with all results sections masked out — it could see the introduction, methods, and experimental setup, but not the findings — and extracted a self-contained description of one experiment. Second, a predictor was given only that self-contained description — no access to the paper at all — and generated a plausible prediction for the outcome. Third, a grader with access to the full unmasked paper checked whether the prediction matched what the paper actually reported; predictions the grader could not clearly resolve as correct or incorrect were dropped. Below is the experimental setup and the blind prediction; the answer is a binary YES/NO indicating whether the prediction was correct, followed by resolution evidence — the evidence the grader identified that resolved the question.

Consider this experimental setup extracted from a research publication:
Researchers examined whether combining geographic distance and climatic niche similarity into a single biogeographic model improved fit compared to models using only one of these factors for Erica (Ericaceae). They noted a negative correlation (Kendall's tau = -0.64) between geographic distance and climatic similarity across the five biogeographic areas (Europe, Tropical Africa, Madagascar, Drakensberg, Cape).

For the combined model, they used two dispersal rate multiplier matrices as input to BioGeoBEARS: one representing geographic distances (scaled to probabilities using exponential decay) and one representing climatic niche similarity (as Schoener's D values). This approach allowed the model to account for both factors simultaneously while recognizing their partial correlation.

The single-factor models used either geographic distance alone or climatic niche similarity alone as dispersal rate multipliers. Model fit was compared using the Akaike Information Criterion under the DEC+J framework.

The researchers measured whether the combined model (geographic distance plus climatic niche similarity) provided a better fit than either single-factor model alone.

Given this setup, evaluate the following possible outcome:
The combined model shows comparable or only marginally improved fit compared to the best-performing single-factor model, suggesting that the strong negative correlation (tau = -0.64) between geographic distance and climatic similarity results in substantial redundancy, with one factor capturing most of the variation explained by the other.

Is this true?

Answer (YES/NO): NO